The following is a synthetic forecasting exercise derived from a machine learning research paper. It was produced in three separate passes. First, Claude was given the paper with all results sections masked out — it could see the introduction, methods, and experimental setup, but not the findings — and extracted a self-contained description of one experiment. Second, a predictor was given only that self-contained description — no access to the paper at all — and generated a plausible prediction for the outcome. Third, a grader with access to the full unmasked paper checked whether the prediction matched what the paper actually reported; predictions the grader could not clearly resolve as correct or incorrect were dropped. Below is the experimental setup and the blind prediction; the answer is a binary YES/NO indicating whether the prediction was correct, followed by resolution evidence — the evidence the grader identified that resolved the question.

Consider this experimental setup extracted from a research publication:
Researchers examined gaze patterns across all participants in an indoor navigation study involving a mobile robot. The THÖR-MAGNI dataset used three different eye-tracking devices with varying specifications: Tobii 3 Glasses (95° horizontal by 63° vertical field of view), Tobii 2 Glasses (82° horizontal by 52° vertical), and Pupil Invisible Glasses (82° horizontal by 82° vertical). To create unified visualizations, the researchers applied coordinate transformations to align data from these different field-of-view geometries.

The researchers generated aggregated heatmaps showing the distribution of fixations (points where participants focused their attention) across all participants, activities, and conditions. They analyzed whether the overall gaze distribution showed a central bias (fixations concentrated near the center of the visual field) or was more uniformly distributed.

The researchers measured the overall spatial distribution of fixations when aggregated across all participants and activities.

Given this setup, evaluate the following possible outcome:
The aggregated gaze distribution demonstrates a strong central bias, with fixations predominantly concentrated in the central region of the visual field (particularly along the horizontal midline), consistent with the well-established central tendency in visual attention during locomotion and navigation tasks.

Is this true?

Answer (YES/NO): YES